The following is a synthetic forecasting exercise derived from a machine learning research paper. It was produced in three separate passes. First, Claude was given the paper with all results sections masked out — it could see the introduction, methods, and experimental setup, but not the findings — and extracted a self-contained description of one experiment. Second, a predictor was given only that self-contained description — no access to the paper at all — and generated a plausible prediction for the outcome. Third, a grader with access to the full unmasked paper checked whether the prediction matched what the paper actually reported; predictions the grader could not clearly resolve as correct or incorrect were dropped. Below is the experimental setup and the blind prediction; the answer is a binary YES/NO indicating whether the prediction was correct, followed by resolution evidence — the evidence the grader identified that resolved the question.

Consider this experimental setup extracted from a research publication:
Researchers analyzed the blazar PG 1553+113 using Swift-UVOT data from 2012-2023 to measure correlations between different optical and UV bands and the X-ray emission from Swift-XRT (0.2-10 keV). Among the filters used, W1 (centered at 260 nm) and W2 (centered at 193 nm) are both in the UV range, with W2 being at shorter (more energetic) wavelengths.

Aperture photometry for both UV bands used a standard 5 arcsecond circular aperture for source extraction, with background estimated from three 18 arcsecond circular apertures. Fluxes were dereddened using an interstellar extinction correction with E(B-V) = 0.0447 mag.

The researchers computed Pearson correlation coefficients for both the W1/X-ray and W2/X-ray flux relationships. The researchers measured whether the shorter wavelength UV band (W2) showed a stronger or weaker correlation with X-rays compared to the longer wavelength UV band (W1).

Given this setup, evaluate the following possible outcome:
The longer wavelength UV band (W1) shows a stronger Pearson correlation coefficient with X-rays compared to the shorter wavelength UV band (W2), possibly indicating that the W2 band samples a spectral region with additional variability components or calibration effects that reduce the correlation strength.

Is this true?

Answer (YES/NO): NO